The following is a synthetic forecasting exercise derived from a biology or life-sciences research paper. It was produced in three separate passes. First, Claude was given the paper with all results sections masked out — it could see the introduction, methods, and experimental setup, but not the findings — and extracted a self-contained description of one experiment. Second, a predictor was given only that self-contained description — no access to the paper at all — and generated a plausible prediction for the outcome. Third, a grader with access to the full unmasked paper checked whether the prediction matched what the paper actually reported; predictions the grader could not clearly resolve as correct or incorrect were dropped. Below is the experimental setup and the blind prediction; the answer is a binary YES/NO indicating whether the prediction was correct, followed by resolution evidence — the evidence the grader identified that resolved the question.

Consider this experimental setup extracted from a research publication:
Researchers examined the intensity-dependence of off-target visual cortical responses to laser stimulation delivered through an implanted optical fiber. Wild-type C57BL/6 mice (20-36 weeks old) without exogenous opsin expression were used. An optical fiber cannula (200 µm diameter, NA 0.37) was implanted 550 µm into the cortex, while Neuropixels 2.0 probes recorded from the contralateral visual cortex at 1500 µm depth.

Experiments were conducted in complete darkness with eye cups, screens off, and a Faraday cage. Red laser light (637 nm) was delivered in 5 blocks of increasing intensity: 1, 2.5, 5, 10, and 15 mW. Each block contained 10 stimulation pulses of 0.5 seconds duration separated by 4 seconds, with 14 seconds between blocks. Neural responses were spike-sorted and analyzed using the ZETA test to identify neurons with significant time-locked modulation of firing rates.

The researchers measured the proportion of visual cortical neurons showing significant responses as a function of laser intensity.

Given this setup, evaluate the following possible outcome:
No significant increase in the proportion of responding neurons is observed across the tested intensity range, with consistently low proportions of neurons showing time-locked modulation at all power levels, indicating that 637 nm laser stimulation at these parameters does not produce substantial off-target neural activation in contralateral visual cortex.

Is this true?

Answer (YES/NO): NO